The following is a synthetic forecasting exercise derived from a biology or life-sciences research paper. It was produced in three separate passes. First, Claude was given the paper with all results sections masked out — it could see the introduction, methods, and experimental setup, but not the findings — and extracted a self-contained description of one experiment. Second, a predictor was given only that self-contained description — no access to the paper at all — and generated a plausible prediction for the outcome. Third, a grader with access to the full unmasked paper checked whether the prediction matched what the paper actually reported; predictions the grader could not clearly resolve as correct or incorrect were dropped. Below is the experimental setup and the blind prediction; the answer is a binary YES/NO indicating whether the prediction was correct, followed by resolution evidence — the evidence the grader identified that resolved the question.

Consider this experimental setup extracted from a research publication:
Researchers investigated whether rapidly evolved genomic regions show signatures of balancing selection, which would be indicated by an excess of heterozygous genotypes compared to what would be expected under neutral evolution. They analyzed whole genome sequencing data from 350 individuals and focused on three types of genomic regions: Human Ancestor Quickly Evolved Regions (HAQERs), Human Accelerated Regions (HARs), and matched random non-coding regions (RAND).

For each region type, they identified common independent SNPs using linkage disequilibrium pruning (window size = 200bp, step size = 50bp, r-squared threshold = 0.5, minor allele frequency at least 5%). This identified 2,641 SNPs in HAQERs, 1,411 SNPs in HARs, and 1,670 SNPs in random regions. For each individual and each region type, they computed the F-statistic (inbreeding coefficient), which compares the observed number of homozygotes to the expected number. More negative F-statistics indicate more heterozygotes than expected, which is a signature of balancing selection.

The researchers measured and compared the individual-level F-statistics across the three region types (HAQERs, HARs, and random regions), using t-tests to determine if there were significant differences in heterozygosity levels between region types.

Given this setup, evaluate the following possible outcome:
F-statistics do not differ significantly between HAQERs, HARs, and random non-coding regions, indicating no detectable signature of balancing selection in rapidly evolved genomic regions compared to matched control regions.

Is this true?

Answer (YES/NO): NO